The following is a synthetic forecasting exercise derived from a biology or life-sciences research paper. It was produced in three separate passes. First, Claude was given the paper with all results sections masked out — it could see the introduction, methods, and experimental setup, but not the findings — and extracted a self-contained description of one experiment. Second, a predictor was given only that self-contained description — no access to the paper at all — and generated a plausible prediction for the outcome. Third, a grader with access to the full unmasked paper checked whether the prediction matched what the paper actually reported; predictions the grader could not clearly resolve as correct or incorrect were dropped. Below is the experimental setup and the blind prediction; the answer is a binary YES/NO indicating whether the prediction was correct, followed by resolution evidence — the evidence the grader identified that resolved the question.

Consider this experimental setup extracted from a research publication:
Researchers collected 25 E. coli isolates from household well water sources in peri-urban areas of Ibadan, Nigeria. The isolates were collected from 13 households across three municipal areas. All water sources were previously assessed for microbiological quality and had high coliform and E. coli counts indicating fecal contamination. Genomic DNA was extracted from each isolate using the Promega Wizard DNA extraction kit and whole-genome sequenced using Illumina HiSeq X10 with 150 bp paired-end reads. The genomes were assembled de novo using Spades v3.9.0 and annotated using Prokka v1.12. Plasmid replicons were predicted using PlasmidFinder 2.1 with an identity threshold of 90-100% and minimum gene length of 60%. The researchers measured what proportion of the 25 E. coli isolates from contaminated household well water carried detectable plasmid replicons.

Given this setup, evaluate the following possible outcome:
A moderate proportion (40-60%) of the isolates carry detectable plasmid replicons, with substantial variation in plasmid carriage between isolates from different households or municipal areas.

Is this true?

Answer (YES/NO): NO